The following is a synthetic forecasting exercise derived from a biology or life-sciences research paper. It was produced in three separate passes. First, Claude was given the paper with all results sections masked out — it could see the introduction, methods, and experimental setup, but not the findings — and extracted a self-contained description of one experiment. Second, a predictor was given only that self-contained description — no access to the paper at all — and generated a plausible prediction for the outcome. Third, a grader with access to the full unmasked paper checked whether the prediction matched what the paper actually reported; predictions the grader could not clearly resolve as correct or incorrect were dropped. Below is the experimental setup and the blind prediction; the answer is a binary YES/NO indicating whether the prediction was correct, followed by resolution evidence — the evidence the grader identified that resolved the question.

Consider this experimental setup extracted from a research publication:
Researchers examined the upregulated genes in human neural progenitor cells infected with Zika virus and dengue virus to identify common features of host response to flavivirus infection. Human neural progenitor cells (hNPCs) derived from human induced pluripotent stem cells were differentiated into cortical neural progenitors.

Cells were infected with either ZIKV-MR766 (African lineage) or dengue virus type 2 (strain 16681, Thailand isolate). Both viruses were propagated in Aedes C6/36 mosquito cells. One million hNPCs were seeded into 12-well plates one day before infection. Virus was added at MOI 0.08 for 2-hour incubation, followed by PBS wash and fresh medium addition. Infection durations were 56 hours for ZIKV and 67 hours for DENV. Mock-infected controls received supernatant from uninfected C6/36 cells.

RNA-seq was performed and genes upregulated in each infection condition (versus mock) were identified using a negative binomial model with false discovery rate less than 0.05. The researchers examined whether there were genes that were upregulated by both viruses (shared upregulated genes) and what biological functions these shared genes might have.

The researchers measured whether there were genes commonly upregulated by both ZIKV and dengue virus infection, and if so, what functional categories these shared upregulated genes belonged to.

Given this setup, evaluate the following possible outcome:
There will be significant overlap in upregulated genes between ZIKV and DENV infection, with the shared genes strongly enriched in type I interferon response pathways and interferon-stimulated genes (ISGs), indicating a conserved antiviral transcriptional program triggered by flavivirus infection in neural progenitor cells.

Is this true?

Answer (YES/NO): NO